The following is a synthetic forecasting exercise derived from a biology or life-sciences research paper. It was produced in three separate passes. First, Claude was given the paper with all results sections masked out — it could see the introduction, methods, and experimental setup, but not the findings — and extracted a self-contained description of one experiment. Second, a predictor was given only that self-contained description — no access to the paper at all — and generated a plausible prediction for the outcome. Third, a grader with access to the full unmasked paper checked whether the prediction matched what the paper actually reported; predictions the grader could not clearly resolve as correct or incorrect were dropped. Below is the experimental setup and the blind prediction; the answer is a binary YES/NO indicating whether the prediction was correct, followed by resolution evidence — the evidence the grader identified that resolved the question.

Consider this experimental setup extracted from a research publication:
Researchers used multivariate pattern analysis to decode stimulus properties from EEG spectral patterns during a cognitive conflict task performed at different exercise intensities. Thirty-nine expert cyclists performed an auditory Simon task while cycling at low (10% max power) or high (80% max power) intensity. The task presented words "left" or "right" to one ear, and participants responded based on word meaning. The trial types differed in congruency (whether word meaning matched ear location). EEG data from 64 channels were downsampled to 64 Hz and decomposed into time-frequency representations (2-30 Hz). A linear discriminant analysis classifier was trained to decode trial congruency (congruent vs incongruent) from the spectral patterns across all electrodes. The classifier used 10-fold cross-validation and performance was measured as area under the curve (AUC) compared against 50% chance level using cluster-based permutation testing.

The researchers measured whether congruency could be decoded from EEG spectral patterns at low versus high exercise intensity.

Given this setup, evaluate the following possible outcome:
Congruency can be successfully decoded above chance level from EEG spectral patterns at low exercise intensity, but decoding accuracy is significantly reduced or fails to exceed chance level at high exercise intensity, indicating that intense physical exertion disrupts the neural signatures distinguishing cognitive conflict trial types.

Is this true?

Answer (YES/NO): YES